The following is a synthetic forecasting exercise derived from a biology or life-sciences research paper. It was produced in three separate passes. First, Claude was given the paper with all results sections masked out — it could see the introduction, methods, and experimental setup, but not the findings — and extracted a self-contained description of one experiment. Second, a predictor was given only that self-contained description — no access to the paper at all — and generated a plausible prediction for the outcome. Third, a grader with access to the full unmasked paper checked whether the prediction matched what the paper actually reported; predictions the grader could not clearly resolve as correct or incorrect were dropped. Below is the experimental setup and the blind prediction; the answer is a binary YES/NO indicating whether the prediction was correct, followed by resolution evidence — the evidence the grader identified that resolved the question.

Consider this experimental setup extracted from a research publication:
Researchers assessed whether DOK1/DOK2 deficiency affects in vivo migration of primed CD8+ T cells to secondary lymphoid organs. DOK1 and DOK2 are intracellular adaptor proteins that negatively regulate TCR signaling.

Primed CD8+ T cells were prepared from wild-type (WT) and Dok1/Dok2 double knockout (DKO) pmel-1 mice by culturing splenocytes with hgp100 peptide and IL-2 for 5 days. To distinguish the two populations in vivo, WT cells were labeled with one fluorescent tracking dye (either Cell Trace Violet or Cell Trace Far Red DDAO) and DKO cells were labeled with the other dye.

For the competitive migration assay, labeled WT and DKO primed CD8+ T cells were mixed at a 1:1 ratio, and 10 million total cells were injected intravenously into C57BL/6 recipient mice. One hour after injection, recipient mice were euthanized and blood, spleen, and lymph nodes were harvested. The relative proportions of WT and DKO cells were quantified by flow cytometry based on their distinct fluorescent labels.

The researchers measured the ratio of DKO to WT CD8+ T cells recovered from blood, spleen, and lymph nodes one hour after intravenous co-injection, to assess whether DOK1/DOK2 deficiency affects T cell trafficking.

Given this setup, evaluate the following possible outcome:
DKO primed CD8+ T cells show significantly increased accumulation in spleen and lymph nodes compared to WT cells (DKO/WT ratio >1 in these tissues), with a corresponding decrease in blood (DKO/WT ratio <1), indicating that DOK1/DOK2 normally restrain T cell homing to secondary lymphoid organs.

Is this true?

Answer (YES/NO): NO